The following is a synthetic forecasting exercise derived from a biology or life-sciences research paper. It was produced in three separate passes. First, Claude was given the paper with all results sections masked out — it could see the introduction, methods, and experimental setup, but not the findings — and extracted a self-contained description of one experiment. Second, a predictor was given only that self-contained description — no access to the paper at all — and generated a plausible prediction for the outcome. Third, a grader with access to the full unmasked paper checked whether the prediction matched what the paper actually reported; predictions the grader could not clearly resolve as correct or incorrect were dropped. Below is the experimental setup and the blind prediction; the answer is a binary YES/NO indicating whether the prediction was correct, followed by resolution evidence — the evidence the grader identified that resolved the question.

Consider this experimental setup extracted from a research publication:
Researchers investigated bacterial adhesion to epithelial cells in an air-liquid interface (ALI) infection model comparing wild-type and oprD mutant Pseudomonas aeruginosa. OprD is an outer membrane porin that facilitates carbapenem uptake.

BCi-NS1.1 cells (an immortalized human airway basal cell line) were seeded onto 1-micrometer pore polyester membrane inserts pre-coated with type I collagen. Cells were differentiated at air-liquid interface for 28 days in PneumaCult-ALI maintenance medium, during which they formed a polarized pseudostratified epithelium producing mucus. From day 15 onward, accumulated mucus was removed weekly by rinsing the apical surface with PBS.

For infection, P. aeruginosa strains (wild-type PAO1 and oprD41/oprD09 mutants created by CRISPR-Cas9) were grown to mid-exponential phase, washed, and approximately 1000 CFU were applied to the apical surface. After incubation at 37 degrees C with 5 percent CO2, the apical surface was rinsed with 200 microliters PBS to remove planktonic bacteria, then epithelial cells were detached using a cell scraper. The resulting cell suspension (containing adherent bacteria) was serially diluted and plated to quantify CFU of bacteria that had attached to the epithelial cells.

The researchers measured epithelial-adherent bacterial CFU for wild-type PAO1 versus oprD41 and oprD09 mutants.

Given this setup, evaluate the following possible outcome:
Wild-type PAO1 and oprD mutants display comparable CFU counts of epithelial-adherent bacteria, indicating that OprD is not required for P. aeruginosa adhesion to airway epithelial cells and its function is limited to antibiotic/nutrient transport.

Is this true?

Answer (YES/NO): NO